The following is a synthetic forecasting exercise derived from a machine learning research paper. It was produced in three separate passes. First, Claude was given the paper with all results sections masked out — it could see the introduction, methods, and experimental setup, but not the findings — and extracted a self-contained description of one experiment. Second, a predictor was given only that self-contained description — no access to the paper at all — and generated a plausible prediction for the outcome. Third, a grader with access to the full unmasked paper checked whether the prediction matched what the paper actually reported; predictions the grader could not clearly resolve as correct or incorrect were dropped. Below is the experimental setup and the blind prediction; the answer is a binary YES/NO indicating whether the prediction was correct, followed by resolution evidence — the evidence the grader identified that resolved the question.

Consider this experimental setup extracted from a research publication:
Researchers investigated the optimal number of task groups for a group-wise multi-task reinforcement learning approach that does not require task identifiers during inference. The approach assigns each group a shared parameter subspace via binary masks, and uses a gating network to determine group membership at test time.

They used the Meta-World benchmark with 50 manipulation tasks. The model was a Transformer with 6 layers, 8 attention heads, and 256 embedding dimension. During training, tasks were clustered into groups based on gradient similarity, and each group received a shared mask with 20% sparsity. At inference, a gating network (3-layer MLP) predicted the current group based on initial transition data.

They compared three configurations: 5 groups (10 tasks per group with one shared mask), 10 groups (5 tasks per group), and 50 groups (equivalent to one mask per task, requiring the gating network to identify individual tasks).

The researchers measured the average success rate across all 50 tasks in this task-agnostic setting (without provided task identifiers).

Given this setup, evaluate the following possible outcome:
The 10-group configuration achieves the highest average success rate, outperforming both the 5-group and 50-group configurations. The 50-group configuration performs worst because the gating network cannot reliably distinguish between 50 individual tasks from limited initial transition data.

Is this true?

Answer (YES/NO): NO